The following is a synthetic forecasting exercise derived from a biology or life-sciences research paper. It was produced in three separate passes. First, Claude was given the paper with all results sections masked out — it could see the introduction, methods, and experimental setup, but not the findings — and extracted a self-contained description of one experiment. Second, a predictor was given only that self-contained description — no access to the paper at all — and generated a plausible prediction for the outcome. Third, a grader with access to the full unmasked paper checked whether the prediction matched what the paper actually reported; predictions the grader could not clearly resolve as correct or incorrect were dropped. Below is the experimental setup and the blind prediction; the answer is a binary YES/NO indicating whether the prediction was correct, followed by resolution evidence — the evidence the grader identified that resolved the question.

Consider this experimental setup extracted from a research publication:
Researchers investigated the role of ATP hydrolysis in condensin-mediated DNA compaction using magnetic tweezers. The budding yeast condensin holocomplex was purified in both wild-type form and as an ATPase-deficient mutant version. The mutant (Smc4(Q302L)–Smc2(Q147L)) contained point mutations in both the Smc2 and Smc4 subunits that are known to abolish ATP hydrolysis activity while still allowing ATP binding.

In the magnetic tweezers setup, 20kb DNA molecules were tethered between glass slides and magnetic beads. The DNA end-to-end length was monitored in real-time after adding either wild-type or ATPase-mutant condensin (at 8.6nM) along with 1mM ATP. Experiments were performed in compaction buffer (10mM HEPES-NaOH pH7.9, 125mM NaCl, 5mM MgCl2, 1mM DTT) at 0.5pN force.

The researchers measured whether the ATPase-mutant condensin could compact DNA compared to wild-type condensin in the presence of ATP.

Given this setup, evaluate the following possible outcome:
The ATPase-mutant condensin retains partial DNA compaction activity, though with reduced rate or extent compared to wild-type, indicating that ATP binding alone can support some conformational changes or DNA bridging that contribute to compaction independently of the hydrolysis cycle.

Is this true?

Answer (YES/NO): NO